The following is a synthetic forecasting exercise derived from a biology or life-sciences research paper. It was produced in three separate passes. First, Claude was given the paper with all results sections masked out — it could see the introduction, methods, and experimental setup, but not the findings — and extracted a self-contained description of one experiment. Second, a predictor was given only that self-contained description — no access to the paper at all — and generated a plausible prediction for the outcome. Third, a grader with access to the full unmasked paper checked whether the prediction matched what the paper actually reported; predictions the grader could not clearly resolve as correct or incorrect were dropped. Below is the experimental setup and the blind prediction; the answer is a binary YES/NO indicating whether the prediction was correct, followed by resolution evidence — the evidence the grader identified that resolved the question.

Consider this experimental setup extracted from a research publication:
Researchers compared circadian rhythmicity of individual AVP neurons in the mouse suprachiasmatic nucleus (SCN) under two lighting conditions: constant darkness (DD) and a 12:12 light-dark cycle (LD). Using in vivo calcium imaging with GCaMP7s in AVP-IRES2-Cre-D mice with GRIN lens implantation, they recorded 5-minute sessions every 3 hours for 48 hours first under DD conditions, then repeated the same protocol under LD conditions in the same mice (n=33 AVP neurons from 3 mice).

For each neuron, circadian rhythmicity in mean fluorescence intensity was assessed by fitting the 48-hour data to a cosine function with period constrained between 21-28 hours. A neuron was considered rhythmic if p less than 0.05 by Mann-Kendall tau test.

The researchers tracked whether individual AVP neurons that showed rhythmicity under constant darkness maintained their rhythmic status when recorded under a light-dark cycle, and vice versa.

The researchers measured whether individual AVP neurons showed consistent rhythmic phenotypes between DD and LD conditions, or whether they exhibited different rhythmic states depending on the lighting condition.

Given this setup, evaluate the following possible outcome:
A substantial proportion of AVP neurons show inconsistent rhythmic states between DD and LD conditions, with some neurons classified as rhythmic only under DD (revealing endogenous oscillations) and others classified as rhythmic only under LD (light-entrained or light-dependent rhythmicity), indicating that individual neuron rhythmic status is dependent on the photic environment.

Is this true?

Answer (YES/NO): YES